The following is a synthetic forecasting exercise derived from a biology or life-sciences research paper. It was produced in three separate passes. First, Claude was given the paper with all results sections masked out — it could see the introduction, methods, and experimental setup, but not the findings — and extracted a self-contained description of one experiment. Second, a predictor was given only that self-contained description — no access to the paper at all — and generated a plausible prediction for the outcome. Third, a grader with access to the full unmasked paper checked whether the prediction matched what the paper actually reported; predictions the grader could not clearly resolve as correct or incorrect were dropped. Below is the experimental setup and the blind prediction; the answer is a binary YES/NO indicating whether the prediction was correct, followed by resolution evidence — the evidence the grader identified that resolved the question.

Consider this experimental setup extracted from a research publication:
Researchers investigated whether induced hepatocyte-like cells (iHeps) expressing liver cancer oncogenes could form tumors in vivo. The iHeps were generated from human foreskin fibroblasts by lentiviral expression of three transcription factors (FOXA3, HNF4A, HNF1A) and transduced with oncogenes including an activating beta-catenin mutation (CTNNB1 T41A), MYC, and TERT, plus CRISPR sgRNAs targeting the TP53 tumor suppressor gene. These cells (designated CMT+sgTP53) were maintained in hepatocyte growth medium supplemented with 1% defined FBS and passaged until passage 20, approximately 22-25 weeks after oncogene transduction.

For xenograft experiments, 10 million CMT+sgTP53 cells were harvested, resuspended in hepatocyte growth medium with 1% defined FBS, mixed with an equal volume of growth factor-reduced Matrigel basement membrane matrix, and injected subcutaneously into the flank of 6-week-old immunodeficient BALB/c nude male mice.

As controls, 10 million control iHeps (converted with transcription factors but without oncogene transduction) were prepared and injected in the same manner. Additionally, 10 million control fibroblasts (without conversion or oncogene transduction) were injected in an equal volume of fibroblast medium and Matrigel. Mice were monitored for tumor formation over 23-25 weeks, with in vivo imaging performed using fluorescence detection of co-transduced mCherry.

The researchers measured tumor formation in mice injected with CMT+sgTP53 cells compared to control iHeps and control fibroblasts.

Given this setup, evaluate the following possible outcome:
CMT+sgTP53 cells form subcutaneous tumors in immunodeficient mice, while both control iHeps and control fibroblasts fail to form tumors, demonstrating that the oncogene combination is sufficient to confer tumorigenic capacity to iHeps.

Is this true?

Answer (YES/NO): YES